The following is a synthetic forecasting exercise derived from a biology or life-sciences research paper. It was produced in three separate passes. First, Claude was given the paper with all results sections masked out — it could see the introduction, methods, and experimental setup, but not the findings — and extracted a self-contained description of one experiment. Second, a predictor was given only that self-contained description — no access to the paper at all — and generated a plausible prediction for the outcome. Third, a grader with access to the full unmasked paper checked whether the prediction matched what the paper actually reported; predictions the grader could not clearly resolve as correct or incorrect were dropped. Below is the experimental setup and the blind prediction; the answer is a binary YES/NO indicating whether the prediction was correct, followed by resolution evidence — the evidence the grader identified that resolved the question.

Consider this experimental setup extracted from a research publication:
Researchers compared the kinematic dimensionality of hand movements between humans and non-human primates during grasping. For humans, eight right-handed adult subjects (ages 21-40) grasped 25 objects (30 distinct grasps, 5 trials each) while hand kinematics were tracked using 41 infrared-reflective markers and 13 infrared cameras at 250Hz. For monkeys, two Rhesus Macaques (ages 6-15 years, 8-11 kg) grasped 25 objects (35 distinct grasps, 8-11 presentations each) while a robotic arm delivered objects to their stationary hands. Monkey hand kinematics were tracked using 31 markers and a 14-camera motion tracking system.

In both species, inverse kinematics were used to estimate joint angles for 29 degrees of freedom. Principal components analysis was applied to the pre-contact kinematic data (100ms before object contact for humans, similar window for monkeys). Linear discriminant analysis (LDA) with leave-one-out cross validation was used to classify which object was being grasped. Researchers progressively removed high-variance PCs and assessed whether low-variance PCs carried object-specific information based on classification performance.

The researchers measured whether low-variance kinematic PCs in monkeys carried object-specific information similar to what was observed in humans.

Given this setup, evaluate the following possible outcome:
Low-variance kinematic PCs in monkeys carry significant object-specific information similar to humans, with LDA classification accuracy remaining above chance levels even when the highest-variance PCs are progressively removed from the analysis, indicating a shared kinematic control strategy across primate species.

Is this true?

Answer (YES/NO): YES